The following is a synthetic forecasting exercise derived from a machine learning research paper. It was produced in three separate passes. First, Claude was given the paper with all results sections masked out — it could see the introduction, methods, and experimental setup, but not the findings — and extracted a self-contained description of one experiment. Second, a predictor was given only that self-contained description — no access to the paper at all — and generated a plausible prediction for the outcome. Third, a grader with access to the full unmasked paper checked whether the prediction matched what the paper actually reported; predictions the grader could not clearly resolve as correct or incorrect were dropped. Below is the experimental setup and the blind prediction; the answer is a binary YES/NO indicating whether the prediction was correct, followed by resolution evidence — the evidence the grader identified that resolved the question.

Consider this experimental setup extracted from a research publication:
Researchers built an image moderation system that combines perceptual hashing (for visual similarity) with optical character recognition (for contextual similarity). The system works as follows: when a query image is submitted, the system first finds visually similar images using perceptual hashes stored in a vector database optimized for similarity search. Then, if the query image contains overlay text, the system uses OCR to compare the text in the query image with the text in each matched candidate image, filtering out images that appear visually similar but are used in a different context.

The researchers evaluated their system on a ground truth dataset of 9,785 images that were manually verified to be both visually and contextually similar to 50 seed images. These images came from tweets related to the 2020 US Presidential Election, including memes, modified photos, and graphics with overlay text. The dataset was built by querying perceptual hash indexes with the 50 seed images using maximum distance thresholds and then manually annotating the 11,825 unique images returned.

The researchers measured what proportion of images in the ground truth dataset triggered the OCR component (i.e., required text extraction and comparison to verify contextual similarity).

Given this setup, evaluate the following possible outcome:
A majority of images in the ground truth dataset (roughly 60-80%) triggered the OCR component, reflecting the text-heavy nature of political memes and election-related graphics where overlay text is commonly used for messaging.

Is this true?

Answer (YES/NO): NO